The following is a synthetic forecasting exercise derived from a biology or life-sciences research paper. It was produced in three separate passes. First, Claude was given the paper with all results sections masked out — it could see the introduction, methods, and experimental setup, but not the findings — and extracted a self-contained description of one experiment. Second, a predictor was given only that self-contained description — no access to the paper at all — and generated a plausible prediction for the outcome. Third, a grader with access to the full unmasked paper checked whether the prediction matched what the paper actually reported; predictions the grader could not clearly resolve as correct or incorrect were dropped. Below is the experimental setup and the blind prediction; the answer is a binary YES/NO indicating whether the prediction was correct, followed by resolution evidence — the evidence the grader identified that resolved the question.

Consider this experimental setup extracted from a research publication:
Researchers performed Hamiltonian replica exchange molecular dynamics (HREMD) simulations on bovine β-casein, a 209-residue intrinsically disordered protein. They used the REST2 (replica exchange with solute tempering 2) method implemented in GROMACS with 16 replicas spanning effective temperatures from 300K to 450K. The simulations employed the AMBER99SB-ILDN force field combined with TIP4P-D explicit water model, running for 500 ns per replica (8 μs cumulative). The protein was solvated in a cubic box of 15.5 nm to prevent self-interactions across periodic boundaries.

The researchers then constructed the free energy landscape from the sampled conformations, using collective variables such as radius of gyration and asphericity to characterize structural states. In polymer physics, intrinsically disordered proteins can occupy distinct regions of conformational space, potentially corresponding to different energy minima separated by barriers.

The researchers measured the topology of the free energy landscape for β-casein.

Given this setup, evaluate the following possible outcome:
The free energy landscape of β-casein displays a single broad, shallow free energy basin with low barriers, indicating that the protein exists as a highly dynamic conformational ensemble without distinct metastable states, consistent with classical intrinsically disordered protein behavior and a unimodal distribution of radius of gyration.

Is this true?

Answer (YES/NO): NO